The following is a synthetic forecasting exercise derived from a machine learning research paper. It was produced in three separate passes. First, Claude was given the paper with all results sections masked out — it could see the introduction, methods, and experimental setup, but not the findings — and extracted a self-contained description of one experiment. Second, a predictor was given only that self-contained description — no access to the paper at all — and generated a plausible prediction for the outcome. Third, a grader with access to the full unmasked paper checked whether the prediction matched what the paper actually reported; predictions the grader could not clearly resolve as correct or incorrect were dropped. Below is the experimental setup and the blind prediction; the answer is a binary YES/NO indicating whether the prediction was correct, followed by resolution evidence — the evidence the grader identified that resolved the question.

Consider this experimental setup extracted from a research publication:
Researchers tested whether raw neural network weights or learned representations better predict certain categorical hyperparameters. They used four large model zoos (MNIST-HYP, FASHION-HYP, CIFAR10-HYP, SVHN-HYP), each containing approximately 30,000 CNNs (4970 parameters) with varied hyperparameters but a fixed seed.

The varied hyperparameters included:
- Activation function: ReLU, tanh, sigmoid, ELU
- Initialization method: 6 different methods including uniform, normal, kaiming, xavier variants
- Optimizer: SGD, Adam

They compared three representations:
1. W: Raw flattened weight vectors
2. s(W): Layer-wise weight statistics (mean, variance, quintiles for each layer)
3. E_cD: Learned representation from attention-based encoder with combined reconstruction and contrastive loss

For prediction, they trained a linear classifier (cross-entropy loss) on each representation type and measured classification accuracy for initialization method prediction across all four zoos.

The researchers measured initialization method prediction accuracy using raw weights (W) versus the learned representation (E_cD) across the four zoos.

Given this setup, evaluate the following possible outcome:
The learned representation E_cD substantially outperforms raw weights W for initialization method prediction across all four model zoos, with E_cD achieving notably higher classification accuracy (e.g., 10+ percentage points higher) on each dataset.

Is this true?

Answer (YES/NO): NO